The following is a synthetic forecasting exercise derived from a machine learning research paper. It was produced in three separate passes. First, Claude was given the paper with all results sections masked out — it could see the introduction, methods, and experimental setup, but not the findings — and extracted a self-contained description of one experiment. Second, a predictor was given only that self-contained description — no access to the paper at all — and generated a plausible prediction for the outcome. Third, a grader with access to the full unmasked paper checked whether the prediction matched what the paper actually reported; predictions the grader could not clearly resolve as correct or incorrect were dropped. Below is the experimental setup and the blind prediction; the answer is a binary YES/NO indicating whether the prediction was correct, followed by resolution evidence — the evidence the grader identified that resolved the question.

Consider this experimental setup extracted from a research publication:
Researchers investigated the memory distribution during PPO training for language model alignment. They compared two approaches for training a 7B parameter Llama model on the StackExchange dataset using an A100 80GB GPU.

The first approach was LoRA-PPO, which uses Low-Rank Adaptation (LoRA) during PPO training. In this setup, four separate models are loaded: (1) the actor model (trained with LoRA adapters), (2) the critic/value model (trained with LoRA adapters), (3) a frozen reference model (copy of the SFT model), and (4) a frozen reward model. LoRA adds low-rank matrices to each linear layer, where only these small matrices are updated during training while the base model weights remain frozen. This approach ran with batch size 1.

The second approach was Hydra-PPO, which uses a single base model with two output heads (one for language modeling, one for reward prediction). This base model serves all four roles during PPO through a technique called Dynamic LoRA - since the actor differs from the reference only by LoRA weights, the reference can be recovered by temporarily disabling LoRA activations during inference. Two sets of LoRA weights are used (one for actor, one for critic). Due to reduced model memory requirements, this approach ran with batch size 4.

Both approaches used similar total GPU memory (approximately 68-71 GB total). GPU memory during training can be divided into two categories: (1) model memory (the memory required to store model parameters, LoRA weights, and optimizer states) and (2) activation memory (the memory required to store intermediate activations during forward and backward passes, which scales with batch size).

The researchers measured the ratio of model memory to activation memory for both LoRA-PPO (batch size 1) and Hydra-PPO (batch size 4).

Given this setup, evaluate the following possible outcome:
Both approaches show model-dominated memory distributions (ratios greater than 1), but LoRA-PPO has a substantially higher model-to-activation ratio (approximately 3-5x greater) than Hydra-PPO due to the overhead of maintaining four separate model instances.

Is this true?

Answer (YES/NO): NO